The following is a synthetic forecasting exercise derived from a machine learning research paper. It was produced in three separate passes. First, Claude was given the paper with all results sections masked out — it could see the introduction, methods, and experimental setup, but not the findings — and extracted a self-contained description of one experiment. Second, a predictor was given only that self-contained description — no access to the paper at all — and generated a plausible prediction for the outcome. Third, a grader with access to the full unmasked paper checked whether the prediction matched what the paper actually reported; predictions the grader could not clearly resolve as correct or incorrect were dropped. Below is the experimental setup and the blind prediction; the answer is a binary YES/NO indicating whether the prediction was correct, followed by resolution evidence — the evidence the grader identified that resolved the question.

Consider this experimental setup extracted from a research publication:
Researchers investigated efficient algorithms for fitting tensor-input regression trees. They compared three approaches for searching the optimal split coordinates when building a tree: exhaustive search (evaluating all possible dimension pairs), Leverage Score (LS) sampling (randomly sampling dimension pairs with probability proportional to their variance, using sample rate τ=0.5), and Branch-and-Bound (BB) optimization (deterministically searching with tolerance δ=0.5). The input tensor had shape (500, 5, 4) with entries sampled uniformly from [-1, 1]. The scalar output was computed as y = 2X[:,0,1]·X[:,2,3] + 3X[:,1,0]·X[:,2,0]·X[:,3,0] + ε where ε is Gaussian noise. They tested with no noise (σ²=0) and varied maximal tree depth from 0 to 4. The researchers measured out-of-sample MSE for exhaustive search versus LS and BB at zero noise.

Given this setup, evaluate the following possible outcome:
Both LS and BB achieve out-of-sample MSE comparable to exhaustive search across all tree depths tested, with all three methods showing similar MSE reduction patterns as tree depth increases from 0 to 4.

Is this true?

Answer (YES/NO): NO